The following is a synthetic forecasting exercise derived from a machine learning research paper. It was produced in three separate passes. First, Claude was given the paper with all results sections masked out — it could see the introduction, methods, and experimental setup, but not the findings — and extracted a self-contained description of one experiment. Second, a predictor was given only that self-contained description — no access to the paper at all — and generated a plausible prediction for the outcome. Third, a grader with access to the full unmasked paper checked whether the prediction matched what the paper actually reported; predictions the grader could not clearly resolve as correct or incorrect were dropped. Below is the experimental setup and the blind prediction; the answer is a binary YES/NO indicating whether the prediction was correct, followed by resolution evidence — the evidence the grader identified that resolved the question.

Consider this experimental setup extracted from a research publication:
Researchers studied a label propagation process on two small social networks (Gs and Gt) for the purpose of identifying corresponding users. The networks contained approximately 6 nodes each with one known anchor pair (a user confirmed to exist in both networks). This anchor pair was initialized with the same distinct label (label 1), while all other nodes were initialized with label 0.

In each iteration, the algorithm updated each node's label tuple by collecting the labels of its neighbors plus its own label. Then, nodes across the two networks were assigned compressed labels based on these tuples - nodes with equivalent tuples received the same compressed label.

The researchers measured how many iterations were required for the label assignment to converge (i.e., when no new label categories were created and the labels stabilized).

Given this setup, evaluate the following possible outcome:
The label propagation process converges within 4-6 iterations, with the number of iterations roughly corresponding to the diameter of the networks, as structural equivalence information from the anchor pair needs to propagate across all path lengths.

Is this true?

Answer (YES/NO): NO